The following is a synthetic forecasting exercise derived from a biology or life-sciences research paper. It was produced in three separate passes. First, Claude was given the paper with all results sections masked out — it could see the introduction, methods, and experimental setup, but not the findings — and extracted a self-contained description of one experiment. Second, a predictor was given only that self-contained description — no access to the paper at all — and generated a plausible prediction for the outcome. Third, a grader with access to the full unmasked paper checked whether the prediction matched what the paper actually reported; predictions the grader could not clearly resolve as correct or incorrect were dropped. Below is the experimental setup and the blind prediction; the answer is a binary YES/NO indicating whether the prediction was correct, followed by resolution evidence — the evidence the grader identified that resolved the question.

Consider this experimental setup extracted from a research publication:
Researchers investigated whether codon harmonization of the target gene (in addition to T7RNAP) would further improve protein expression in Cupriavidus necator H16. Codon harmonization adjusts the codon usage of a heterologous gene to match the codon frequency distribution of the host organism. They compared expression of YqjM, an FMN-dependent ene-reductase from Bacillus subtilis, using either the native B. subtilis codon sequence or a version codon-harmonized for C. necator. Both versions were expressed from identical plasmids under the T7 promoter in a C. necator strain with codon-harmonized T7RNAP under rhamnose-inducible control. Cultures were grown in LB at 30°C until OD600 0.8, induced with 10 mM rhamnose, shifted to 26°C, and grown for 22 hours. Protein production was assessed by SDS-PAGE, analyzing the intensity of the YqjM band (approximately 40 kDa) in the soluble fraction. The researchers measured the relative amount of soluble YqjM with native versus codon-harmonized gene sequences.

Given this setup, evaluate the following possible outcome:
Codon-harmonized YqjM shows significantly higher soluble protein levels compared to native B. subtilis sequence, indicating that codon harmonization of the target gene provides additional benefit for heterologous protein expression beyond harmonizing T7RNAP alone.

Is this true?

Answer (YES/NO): YES